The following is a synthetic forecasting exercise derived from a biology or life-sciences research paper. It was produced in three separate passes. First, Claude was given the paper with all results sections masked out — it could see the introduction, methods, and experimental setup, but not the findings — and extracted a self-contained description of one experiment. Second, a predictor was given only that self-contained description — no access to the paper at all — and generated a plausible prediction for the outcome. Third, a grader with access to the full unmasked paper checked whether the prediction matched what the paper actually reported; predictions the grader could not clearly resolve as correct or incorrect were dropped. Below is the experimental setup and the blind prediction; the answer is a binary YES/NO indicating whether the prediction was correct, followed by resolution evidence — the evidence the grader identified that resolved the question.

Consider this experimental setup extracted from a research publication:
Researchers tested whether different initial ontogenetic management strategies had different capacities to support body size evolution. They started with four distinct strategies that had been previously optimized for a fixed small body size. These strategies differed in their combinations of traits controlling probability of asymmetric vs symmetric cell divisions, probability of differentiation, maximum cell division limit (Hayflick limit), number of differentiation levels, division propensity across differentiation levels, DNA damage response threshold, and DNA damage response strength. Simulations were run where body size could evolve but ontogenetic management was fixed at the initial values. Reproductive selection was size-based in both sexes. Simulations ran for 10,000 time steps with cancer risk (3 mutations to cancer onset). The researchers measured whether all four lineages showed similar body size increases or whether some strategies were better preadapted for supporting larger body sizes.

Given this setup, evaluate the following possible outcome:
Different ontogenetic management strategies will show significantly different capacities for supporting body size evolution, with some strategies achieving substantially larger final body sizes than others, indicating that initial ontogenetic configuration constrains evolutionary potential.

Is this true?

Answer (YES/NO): YES